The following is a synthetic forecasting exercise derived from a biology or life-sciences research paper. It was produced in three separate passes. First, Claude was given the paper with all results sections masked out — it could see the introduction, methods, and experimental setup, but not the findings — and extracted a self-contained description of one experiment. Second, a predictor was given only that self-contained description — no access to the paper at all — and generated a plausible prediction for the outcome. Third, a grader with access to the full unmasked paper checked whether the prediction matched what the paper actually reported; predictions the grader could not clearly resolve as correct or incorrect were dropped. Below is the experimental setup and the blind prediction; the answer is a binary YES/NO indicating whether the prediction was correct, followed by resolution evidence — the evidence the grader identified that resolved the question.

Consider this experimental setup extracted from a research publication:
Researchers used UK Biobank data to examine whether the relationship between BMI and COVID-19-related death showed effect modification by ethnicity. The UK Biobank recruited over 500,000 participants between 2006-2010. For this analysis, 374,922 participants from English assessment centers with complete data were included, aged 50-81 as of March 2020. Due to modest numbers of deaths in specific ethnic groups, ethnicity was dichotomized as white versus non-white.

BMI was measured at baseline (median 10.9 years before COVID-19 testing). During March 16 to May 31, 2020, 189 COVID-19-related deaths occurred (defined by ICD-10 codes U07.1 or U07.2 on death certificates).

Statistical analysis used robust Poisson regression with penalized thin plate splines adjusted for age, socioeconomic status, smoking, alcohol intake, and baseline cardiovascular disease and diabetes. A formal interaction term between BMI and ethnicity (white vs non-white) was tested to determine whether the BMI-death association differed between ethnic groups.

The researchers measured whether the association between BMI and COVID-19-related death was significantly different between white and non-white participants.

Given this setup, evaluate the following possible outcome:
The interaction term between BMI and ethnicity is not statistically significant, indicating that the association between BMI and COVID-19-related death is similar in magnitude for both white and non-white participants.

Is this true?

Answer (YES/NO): NO